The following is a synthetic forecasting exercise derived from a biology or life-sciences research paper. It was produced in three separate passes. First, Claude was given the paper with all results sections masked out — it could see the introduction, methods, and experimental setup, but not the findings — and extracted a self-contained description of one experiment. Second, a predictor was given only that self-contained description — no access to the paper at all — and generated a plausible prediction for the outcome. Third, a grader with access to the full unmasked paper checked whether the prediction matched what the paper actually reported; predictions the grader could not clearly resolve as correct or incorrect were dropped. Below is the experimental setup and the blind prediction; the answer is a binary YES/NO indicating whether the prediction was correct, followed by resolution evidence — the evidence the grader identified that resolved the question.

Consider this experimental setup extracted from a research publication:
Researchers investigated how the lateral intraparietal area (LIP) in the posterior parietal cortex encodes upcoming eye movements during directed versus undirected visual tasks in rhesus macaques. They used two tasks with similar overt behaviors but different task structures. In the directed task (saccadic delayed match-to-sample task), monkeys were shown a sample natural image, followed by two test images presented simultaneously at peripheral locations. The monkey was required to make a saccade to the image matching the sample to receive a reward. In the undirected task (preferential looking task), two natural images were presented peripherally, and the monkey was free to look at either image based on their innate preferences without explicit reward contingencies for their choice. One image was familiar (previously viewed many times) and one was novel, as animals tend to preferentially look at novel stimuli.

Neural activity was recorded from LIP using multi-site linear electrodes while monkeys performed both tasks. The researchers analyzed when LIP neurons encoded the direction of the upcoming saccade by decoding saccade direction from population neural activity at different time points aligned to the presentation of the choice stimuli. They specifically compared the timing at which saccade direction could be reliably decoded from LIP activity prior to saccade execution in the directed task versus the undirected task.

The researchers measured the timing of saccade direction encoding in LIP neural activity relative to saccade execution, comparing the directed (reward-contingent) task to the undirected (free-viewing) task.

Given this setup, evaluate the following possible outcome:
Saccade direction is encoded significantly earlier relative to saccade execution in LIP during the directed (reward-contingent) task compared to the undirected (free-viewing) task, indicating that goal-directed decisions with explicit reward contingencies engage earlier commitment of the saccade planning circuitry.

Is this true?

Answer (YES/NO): YES